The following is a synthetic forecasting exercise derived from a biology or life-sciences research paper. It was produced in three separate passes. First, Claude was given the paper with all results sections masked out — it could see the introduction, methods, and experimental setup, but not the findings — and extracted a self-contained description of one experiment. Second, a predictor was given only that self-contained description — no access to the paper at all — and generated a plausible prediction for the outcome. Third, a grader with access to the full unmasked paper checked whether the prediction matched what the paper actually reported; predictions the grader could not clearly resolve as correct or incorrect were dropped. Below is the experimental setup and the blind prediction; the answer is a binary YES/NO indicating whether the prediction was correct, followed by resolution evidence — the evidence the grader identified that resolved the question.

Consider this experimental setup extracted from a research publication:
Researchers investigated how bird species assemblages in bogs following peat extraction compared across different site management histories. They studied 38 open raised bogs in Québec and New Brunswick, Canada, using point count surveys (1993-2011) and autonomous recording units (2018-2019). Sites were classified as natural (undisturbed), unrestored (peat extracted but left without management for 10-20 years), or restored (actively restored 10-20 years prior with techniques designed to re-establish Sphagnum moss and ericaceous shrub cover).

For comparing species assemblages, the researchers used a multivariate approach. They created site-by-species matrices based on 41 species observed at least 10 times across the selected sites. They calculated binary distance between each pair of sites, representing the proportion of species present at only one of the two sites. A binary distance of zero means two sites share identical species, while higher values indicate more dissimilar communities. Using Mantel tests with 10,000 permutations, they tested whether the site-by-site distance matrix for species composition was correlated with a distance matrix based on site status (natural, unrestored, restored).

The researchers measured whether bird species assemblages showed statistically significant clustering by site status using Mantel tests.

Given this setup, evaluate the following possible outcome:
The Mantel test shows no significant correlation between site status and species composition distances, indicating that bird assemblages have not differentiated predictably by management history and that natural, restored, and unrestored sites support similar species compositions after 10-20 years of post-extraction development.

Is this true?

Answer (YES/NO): NO